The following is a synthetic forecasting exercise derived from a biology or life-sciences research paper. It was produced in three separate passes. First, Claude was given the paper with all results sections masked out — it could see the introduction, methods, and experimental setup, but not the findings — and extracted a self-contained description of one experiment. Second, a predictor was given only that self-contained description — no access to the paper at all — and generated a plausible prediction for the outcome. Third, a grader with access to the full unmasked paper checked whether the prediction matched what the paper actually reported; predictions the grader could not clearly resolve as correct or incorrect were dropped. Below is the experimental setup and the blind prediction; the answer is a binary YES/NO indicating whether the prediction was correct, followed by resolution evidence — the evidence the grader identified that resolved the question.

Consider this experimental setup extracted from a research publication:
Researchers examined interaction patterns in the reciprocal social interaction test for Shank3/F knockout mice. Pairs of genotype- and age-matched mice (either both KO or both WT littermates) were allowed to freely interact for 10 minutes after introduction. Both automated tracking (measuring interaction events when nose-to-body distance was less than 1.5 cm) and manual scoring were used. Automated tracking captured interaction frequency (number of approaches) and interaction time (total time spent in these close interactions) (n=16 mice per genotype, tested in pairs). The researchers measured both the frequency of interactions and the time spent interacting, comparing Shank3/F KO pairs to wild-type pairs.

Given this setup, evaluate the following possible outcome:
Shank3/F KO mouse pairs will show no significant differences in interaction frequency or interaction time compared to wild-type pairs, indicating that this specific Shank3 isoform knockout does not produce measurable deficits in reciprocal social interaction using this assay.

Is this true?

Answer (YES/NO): NO